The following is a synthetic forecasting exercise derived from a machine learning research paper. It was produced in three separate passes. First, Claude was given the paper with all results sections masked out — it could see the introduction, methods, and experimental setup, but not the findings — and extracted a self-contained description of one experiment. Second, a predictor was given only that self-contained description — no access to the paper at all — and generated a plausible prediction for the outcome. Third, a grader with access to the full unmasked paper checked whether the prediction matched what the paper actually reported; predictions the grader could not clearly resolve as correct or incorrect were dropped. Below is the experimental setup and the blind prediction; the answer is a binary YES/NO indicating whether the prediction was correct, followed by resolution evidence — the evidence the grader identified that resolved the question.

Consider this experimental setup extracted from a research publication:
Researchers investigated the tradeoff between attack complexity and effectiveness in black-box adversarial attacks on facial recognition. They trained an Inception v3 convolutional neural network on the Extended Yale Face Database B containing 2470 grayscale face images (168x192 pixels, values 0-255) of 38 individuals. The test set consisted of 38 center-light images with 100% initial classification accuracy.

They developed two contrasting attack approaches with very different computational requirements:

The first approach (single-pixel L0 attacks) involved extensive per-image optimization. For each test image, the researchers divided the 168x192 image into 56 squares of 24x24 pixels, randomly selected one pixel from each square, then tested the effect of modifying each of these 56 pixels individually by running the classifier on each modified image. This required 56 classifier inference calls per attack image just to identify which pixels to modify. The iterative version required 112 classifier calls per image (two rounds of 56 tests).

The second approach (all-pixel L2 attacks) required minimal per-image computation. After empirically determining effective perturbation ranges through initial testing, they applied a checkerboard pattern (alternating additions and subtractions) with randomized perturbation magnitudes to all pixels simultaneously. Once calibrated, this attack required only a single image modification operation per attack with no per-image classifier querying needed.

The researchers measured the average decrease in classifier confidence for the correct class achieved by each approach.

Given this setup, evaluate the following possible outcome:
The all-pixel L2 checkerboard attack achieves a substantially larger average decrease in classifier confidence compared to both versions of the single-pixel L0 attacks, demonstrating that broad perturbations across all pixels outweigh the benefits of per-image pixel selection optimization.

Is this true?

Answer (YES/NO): YES